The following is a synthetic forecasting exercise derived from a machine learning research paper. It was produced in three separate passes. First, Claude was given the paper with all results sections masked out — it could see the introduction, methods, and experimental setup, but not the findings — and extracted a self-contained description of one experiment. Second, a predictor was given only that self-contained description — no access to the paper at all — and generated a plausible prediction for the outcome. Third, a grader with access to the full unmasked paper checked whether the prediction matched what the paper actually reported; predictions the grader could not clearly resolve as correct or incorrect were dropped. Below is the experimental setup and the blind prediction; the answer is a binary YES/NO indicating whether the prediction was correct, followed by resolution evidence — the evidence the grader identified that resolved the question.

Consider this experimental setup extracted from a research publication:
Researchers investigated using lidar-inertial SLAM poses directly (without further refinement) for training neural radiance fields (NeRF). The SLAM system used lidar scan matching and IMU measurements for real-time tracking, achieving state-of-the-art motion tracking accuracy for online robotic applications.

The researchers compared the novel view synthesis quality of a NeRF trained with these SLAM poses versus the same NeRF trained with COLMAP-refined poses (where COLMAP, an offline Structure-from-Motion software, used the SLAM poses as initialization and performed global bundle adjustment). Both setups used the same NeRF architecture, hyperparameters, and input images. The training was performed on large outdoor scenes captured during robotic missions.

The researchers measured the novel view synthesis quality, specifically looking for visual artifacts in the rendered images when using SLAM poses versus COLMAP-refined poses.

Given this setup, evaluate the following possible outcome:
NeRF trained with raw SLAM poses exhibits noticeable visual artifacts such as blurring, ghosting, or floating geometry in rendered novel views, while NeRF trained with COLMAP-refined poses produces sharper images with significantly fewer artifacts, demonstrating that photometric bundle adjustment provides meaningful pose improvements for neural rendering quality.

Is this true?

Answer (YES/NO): YES